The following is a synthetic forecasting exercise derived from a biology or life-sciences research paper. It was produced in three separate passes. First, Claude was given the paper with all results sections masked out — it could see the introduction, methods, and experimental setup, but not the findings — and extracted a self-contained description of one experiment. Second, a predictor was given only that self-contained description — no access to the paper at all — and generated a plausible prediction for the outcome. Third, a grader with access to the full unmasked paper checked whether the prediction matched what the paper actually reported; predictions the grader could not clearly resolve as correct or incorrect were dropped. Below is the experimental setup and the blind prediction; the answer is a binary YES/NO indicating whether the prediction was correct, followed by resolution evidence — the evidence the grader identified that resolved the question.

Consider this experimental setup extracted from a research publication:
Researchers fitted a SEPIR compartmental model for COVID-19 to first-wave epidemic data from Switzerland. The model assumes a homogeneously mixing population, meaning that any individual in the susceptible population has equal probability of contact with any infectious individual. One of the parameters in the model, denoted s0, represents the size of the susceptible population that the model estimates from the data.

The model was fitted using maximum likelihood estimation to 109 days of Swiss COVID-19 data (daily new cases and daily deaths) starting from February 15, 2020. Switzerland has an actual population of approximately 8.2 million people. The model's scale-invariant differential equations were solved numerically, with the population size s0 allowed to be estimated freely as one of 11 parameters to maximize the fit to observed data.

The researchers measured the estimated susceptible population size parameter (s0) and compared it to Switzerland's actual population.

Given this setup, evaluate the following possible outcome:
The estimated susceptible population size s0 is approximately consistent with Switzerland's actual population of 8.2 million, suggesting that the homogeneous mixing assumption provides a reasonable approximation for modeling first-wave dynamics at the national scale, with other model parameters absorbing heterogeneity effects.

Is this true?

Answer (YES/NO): NO